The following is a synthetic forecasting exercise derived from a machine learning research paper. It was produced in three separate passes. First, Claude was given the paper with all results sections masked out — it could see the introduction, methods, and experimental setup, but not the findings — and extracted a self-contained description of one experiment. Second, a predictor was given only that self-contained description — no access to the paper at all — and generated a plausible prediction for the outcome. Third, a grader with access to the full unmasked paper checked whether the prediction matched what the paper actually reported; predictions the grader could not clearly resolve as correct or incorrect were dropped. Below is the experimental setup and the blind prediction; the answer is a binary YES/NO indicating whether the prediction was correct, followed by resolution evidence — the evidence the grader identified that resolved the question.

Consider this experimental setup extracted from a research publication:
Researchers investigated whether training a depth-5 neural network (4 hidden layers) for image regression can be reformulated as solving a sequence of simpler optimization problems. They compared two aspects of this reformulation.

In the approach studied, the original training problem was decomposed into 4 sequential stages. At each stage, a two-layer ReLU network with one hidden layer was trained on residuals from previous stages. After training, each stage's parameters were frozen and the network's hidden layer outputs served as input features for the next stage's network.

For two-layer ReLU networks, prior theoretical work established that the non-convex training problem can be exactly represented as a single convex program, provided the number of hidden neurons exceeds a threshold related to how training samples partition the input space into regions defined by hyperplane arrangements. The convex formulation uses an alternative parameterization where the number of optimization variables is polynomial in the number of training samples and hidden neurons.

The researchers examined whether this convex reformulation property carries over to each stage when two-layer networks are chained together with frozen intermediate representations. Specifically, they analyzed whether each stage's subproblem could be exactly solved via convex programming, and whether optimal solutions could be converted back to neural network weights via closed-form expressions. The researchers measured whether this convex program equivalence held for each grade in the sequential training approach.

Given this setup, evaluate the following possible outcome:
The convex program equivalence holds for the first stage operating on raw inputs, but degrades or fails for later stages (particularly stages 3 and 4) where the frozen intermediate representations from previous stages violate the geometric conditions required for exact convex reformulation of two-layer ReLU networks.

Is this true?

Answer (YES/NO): NO